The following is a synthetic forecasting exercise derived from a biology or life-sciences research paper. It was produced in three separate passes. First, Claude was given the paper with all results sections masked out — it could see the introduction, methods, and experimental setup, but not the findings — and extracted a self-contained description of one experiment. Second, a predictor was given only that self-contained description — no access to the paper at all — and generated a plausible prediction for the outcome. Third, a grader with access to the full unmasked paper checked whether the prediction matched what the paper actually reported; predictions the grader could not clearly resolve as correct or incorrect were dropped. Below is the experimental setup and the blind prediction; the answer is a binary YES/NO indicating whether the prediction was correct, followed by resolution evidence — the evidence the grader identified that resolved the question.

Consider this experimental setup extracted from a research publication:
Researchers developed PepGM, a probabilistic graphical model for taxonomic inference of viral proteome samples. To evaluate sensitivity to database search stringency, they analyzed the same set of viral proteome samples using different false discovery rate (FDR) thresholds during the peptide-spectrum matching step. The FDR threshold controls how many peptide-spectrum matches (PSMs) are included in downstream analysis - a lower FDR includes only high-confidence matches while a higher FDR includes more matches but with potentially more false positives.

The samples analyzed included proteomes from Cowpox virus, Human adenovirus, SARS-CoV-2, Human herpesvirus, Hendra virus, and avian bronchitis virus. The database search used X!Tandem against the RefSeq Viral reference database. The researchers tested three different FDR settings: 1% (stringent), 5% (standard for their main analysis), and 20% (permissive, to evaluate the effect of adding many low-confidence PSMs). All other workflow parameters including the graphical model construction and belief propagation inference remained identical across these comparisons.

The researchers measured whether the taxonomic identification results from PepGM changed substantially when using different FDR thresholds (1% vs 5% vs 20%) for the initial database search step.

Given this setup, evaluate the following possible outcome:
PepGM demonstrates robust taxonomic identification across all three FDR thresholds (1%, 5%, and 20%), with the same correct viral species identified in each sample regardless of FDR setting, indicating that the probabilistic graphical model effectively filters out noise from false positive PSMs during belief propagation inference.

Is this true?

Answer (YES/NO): NO